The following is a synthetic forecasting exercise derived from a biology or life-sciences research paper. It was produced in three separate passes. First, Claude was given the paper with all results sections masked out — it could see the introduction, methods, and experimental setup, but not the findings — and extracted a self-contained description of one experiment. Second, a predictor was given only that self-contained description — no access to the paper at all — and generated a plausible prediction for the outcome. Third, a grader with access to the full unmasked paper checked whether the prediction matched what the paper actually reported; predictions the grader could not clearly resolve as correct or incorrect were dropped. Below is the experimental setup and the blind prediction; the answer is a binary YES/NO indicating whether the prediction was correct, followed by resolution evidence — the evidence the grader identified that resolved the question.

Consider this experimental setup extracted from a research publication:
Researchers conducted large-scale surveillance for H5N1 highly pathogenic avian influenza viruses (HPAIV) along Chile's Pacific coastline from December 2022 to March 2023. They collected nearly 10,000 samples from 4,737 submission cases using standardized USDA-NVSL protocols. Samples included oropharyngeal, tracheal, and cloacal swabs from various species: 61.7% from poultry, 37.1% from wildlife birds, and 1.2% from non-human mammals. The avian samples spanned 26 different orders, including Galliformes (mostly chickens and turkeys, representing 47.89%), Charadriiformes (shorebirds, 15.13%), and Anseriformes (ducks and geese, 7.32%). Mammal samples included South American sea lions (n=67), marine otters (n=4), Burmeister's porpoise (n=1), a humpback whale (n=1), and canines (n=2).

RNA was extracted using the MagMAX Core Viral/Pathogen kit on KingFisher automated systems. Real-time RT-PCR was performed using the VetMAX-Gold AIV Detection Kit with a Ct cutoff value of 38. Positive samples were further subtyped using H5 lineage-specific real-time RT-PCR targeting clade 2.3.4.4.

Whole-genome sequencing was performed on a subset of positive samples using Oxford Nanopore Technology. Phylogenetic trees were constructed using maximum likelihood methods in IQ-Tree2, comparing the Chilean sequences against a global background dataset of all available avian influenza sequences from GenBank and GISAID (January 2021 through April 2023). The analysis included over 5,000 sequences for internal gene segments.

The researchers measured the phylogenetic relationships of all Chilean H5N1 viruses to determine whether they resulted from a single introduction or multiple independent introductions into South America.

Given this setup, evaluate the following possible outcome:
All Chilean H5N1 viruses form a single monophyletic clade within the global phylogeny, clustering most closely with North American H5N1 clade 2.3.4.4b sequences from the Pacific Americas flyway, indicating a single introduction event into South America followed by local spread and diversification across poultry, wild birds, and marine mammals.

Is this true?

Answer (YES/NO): YES